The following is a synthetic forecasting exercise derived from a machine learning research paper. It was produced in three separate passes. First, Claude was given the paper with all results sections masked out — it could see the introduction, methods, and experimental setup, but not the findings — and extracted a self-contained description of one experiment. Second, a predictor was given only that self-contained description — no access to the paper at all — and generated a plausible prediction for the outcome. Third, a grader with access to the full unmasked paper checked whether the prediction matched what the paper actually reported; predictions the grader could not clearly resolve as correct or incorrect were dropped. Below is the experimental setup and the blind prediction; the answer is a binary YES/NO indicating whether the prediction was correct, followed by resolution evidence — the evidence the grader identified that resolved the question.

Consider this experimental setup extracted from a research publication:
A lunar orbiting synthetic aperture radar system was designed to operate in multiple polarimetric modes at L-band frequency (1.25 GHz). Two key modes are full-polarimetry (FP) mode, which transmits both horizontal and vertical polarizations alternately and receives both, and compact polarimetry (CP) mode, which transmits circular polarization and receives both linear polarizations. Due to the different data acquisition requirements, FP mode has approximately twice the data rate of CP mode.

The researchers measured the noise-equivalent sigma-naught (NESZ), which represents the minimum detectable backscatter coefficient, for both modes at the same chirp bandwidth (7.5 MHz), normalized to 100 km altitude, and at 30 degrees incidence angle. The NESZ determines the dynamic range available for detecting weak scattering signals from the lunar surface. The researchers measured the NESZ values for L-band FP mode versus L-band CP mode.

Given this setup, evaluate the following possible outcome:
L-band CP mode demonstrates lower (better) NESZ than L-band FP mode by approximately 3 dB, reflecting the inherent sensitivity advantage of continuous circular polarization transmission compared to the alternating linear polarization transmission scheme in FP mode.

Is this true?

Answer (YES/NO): NO